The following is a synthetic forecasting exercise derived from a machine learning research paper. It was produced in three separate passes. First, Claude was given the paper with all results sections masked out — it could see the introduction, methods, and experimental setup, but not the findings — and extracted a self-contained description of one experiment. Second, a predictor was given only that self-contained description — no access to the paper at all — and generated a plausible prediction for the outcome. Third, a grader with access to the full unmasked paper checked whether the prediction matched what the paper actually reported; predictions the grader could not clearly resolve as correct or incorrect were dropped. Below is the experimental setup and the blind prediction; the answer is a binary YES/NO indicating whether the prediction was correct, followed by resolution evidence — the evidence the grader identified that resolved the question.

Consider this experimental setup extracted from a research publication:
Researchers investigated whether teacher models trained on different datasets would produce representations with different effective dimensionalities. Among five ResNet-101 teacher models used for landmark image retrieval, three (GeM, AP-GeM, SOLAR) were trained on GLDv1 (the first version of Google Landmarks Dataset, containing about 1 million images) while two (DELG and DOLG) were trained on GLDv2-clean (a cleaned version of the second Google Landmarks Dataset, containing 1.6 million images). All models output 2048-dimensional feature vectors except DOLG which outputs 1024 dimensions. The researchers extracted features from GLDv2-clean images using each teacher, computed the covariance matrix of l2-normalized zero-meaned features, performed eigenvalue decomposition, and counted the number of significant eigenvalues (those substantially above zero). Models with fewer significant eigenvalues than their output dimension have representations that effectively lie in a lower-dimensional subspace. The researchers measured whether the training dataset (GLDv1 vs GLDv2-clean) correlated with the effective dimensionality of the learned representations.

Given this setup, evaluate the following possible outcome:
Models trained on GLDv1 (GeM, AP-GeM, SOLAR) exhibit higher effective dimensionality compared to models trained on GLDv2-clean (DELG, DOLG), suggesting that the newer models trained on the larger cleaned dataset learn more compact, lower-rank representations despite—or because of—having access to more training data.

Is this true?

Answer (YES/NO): NO